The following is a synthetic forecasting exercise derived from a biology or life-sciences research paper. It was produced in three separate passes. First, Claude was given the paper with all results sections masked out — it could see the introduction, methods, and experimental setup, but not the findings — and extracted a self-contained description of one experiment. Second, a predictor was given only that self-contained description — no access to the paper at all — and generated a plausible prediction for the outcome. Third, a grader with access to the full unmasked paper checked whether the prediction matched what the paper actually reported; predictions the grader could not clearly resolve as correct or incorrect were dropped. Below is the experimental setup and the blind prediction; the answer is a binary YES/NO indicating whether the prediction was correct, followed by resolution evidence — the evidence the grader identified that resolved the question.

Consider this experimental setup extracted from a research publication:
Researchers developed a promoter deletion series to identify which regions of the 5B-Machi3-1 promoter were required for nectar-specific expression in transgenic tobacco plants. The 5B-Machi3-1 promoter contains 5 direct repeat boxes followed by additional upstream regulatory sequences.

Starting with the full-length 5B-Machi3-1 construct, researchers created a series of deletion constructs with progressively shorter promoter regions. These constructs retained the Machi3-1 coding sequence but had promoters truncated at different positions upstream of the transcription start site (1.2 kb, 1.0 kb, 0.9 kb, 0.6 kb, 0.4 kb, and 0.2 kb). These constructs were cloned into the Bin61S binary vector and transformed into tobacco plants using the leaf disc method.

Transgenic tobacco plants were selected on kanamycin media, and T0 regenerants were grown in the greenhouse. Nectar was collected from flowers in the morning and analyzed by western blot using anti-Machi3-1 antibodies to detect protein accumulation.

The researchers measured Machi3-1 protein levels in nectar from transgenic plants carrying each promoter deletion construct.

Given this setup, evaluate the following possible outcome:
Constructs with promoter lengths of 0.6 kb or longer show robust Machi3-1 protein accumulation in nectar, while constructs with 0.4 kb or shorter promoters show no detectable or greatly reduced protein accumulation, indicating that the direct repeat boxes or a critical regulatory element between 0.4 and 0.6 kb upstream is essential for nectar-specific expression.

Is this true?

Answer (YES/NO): NO